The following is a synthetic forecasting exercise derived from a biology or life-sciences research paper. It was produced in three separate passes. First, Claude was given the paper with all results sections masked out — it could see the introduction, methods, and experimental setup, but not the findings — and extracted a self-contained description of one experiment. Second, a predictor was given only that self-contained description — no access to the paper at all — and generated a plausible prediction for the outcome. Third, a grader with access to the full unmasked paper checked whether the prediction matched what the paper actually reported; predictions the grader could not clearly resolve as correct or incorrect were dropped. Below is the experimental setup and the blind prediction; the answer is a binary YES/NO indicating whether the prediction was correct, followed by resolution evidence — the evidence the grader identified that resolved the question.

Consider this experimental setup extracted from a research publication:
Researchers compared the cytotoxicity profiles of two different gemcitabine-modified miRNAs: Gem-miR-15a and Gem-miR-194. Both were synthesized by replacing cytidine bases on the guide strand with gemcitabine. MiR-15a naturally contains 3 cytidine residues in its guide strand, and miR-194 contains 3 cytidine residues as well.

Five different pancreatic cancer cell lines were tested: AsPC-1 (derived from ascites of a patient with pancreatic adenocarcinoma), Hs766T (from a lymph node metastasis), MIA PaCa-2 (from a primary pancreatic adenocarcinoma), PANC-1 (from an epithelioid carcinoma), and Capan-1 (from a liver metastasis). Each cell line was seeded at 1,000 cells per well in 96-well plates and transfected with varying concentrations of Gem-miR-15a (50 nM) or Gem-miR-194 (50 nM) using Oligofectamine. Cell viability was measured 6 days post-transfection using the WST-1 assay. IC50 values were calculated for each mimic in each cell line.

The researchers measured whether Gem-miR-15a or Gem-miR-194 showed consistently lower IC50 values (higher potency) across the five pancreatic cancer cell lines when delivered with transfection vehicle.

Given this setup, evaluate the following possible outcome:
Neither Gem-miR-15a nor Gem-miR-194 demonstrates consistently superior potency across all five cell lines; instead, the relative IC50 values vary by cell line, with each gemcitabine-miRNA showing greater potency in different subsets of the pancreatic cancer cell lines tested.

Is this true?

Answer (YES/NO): NO